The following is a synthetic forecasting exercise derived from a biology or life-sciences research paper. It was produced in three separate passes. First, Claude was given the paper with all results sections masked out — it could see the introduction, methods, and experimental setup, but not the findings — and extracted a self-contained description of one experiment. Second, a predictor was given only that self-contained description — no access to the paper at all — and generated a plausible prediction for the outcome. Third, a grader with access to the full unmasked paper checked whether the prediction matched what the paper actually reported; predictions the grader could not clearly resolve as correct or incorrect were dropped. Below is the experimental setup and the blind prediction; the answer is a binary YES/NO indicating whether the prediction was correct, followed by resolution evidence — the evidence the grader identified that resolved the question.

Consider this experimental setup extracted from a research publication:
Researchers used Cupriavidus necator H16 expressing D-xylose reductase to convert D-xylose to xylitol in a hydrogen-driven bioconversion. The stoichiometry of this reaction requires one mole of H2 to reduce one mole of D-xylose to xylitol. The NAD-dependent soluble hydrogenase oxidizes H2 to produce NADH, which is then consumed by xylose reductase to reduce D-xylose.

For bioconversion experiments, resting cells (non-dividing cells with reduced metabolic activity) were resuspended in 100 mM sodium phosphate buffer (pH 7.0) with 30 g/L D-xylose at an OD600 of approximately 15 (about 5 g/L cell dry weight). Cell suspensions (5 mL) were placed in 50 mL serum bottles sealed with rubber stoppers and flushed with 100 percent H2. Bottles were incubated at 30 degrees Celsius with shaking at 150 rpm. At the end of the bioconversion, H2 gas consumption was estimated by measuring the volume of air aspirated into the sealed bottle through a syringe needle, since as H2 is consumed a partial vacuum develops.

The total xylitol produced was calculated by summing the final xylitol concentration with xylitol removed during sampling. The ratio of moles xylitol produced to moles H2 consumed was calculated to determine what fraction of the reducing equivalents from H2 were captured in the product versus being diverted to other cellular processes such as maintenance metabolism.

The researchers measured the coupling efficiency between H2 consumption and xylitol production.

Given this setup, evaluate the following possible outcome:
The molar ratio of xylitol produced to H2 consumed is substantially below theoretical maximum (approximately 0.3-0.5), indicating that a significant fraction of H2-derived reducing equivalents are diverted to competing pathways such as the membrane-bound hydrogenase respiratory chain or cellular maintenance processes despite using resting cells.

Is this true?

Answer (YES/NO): NO